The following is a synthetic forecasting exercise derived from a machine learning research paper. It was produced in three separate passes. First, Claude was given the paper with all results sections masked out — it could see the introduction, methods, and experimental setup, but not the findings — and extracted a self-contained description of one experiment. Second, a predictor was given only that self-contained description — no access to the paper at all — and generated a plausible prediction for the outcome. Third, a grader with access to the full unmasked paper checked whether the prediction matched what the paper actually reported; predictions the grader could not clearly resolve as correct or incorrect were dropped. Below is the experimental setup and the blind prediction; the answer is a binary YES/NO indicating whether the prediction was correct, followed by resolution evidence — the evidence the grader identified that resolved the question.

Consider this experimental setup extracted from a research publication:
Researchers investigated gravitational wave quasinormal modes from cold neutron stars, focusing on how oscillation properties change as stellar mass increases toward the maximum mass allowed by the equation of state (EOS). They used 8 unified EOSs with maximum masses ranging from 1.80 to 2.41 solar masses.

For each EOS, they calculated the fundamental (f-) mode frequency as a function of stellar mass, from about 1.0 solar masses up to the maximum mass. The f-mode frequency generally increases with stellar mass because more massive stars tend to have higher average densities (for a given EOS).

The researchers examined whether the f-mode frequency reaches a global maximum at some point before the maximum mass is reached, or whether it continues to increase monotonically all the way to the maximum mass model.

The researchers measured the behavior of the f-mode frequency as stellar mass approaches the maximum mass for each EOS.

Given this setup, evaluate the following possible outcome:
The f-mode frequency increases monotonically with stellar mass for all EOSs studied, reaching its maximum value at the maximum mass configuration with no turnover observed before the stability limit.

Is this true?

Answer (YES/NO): YES